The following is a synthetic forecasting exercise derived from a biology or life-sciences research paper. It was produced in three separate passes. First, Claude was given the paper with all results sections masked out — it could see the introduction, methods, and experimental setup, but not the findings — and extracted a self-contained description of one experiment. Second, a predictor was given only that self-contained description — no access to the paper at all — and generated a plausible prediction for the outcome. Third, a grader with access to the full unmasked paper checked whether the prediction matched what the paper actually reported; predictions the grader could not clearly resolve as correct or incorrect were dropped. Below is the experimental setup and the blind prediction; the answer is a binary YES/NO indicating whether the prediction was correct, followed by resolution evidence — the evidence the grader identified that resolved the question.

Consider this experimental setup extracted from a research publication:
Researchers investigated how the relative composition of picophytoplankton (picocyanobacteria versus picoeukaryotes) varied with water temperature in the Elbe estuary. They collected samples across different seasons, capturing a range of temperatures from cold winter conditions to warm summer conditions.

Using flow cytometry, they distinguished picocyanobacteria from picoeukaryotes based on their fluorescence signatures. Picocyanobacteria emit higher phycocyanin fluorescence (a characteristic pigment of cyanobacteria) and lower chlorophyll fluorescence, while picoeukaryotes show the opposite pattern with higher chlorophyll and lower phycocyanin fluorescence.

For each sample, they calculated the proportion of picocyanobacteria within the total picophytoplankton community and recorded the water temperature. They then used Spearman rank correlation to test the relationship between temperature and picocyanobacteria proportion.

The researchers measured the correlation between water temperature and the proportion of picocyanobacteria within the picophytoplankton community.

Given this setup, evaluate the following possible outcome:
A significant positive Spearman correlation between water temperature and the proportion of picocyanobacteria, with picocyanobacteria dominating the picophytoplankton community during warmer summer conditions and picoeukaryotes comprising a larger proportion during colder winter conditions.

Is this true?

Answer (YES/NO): YES